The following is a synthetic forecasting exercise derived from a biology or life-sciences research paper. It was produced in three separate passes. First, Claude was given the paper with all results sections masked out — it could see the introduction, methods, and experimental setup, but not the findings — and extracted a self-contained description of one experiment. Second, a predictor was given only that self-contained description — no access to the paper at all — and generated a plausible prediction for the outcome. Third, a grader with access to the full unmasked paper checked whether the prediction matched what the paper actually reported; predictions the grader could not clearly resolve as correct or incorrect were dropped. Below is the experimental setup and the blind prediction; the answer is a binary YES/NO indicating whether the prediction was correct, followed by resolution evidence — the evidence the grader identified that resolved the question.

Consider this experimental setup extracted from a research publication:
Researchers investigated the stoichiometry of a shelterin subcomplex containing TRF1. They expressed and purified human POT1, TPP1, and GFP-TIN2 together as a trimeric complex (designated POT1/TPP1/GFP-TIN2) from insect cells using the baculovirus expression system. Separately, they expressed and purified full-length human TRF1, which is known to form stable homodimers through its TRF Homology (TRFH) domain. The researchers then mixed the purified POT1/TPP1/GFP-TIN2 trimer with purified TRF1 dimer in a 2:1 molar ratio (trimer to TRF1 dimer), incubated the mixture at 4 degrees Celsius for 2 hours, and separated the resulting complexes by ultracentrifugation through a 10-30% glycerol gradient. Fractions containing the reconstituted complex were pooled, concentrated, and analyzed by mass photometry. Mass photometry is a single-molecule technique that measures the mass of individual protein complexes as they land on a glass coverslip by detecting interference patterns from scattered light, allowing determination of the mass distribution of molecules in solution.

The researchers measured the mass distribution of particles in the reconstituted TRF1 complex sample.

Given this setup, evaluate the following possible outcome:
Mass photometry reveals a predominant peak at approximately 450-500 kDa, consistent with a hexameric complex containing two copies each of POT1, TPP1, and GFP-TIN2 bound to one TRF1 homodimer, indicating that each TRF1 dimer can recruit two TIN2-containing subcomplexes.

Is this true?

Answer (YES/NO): NO